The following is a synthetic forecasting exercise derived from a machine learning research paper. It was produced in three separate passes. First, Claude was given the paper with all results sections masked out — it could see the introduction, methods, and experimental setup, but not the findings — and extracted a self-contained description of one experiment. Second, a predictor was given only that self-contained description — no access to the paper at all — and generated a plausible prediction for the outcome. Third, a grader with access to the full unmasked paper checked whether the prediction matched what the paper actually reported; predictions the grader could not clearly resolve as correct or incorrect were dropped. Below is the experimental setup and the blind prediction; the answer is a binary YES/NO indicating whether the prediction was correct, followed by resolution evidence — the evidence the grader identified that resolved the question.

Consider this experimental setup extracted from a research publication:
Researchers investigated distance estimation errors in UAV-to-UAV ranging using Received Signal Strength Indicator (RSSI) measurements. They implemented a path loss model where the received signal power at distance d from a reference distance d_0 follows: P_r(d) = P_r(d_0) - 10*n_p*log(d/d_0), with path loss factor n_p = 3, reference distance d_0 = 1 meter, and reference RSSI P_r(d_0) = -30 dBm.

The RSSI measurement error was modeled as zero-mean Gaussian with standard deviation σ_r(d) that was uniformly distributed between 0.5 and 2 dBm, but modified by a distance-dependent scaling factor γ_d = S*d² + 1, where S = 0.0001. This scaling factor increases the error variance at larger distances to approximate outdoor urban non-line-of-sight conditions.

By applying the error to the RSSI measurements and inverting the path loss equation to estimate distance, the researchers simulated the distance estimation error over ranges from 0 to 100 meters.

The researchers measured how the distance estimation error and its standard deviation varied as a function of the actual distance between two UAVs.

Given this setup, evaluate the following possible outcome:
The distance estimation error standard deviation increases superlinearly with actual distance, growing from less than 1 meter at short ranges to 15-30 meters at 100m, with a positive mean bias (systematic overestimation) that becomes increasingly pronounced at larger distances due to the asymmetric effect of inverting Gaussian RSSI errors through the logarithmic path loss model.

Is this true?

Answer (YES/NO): NO